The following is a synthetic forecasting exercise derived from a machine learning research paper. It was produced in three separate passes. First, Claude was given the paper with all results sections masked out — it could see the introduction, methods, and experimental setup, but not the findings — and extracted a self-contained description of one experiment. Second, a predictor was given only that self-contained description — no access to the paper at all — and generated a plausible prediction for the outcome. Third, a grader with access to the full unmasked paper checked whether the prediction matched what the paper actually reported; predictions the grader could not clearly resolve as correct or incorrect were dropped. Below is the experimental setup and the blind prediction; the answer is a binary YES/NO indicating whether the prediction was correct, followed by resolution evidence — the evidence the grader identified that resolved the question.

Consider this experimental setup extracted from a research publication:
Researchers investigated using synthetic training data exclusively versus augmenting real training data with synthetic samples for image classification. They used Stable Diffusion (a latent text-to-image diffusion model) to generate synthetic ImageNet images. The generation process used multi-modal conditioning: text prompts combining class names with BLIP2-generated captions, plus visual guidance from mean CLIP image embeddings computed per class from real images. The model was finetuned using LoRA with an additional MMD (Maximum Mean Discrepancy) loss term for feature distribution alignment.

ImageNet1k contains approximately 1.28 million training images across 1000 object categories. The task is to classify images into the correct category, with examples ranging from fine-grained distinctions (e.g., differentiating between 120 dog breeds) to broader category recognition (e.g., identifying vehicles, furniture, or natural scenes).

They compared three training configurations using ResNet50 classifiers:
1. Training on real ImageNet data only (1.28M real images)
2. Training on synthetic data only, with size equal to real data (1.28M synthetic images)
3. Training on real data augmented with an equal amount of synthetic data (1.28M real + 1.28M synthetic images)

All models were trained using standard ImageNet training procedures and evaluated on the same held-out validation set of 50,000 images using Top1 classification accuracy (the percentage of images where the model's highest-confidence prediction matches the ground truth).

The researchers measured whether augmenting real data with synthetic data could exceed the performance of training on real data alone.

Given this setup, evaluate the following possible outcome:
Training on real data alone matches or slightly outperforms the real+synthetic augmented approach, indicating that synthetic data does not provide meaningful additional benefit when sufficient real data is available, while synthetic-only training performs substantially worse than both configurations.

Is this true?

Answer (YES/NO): NO